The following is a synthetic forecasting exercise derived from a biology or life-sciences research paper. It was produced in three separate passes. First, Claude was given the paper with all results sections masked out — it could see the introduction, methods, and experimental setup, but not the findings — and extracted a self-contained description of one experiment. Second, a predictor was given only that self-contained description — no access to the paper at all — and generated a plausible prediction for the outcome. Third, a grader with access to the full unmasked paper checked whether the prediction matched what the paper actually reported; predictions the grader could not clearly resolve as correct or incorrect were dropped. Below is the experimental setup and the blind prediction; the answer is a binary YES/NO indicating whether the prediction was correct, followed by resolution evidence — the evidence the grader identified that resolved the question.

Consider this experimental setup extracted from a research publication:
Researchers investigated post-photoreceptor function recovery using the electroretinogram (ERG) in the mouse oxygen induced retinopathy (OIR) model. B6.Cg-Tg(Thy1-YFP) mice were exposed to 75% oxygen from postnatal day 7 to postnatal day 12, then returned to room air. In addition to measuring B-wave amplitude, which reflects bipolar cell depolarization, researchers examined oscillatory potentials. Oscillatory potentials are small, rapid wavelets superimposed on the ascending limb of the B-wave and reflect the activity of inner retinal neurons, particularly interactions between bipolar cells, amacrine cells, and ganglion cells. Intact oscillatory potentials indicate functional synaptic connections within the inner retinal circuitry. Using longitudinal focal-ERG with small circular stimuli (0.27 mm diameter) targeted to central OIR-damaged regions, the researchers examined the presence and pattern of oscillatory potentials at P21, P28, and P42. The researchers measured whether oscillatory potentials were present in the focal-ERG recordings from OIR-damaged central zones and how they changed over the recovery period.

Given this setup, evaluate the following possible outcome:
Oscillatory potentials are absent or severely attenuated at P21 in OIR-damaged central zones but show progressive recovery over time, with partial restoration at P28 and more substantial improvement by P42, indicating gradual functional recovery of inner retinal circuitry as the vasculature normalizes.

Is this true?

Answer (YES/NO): YES